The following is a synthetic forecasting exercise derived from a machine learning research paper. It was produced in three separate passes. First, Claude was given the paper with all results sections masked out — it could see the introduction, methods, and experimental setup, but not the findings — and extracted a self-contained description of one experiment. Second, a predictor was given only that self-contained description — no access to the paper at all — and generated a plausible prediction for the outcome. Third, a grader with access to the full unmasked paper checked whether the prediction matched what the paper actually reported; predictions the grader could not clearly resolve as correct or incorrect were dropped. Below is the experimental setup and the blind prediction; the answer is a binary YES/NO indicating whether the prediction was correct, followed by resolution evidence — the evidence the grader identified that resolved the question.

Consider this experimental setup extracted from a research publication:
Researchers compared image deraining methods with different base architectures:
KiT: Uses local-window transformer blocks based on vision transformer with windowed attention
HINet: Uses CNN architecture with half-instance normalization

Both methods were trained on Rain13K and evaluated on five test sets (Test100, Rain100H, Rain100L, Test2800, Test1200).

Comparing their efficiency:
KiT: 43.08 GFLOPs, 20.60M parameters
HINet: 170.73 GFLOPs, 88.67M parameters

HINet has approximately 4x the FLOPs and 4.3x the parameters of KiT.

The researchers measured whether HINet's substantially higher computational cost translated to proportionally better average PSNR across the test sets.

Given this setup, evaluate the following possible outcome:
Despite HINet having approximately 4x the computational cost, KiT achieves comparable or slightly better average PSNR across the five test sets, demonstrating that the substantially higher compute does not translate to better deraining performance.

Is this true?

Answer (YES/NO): NO